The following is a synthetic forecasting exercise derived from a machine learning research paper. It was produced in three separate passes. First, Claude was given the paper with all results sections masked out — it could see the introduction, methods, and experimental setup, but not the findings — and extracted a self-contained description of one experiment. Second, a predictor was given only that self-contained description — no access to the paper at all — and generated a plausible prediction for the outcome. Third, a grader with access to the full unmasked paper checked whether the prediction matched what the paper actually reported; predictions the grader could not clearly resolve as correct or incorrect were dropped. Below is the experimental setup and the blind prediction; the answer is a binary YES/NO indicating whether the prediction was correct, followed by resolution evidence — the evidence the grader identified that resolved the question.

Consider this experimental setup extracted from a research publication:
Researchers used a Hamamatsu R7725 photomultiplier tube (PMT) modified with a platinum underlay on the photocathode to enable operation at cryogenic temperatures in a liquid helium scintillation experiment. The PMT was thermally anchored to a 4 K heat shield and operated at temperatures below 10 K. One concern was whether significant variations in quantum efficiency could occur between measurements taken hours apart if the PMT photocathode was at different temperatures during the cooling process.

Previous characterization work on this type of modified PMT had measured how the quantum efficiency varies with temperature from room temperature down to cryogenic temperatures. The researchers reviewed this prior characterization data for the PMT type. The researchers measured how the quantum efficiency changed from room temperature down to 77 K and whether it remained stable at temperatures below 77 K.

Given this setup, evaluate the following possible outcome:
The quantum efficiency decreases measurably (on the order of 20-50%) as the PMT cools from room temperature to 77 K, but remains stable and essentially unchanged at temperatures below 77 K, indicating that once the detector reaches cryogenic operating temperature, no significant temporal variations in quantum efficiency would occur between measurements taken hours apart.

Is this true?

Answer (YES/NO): NO